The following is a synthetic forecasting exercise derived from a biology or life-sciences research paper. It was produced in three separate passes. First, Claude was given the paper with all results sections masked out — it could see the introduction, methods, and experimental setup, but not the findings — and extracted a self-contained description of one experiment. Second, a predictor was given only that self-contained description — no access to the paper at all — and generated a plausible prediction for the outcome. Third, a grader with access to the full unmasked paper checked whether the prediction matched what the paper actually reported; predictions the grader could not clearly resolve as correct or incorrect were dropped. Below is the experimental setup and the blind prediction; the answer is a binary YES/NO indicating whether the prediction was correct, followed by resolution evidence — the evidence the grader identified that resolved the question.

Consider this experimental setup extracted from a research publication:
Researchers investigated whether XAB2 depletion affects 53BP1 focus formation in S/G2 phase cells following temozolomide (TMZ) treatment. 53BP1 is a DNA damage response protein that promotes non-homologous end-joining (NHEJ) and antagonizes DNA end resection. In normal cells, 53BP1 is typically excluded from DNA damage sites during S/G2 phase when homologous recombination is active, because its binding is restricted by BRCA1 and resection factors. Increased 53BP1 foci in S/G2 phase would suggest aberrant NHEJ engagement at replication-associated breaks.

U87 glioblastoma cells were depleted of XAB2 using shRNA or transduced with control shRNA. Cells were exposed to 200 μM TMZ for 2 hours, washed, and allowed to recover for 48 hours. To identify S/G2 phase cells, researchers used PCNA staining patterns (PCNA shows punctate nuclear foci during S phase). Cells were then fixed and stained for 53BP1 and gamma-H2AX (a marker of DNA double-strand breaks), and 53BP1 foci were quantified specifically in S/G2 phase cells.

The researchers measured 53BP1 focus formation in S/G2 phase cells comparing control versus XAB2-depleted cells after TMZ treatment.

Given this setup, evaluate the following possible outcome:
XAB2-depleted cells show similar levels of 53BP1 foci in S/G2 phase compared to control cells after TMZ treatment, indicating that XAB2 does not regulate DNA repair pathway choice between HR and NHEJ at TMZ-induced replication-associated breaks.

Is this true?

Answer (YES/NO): NO